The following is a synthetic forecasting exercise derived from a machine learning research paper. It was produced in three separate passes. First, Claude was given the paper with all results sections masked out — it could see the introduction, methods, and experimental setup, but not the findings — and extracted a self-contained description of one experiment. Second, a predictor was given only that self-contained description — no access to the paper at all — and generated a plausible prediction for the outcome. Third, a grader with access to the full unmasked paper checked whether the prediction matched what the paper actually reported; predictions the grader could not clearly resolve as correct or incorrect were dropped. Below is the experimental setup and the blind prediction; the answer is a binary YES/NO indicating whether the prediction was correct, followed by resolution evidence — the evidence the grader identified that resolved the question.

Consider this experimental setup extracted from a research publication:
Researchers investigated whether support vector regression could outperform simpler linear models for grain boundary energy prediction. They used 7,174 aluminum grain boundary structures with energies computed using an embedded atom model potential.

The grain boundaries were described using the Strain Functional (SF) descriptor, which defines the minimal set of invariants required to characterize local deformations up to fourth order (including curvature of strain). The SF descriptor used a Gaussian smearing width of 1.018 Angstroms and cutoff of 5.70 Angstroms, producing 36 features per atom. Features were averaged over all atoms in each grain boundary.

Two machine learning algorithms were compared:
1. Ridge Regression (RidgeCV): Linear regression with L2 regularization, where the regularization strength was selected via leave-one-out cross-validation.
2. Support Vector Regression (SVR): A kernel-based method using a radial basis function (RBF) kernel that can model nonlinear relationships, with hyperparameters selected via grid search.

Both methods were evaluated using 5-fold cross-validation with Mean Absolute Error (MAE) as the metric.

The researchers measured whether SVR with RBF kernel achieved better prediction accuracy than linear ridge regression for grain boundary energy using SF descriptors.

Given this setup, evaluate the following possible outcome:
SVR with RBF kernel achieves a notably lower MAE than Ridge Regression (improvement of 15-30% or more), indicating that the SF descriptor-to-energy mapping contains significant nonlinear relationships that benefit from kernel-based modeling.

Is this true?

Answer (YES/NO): NO